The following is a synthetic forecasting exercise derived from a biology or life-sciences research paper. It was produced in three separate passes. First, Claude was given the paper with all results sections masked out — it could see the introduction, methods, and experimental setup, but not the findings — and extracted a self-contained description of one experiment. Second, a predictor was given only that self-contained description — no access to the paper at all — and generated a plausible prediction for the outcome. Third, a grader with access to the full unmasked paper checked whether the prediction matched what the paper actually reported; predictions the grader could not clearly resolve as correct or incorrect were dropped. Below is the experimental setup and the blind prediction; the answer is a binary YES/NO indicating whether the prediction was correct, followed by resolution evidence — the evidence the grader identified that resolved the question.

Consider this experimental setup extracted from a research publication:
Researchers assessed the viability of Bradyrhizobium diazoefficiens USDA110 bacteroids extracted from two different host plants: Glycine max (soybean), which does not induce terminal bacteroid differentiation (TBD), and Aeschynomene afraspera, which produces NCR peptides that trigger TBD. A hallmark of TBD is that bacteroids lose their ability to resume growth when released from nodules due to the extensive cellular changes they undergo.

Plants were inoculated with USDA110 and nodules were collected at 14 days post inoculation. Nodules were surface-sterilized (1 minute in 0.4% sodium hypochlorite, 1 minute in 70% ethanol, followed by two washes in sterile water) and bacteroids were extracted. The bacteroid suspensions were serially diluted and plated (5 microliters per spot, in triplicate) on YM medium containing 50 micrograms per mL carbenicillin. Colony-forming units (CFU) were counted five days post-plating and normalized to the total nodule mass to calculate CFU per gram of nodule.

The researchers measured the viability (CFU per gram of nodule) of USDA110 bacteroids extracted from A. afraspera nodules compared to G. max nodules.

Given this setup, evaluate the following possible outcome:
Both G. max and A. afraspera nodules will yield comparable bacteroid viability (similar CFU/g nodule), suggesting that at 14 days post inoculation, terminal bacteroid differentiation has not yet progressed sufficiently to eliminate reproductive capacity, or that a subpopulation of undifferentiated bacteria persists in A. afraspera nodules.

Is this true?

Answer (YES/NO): NO